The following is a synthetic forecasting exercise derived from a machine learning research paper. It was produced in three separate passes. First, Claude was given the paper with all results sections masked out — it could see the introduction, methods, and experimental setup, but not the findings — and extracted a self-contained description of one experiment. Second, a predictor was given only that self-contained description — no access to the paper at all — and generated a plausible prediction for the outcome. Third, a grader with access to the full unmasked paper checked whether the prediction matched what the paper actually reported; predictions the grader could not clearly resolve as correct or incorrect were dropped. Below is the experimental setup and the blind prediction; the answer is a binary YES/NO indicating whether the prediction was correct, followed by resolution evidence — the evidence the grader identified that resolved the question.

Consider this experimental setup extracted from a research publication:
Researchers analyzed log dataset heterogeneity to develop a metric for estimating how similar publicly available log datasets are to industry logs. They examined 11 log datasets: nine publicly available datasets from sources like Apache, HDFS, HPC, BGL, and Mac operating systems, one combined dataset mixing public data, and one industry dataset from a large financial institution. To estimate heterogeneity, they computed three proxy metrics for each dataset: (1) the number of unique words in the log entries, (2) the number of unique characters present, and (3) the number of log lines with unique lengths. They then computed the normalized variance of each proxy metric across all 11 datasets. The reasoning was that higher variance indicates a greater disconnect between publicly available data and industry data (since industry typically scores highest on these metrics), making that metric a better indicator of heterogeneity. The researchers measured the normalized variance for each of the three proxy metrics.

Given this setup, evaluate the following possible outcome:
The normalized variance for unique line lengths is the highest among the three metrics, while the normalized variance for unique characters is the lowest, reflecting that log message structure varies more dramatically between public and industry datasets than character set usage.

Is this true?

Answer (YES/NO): YES